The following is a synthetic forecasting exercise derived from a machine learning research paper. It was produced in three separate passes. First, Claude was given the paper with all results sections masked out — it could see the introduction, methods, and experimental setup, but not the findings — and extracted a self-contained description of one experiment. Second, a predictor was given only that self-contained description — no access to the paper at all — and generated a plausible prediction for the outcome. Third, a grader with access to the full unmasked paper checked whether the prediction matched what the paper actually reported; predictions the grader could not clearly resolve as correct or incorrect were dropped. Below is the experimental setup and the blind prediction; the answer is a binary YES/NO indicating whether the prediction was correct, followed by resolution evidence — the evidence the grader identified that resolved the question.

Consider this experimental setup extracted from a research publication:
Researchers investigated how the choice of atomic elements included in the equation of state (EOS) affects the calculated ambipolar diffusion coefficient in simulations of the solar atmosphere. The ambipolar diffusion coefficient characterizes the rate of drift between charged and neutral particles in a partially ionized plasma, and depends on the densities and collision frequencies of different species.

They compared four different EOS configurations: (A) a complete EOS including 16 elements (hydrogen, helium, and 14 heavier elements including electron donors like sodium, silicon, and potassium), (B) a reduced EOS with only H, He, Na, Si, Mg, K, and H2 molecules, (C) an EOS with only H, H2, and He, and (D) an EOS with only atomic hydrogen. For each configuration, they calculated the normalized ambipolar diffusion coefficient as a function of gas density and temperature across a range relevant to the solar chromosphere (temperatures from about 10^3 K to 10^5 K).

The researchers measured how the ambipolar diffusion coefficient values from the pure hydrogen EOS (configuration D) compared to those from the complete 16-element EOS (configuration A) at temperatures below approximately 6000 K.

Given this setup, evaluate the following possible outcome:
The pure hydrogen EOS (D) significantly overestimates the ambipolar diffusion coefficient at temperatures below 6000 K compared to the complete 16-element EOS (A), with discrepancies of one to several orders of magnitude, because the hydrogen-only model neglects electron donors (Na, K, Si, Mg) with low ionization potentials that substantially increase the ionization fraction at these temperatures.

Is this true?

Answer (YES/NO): YES